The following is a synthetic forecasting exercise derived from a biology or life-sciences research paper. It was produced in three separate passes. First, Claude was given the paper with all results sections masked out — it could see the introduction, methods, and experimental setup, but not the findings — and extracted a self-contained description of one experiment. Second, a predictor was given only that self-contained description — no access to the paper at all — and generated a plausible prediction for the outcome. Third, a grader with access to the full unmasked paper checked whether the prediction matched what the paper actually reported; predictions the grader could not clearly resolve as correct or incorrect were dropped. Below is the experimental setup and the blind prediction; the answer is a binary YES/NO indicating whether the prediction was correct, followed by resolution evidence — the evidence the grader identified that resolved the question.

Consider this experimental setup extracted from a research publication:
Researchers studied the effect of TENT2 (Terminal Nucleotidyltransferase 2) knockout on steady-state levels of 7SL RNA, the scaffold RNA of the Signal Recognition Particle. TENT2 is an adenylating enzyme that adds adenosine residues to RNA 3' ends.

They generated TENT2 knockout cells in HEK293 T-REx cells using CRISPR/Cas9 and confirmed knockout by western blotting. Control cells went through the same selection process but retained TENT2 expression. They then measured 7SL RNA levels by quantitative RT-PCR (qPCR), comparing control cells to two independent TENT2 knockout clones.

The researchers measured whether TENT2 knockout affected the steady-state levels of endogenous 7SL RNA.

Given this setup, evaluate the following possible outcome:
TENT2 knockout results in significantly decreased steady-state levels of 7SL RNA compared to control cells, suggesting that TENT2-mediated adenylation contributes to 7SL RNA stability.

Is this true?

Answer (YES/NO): NO